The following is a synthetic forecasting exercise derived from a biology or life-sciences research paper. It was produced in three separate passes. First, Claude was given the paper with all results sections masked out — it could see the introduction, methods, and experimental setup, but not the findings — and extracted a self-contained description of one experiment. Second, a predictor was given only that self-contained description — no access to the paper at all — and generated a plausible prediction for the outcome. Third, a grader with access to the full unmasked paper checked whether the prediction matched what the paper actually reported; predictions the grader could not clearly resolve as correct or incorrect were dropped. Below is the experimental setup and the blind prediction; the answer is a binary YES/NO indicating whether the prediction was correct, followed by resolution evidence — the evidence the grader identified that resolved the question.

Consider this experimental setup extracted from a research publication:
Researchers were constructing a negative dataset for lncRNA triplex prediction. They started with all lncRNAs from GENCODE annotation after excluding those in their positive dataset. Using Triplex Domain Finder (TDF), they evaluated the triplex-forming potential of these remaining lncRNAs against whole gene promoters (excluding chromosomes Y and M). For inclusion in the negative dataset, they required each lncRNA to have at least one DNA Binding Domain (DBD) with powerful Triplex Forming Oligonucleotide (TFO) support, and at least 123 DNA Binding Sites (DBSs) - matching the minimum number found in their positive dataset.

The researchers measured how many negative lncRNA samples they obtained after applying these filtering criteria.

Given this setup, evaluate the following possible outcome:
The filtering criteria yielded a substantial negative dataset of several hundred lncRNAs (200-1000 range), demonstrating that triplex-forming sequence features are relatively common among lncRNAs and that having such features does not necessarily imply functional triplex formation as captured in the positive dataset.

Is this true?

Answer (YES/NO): NO